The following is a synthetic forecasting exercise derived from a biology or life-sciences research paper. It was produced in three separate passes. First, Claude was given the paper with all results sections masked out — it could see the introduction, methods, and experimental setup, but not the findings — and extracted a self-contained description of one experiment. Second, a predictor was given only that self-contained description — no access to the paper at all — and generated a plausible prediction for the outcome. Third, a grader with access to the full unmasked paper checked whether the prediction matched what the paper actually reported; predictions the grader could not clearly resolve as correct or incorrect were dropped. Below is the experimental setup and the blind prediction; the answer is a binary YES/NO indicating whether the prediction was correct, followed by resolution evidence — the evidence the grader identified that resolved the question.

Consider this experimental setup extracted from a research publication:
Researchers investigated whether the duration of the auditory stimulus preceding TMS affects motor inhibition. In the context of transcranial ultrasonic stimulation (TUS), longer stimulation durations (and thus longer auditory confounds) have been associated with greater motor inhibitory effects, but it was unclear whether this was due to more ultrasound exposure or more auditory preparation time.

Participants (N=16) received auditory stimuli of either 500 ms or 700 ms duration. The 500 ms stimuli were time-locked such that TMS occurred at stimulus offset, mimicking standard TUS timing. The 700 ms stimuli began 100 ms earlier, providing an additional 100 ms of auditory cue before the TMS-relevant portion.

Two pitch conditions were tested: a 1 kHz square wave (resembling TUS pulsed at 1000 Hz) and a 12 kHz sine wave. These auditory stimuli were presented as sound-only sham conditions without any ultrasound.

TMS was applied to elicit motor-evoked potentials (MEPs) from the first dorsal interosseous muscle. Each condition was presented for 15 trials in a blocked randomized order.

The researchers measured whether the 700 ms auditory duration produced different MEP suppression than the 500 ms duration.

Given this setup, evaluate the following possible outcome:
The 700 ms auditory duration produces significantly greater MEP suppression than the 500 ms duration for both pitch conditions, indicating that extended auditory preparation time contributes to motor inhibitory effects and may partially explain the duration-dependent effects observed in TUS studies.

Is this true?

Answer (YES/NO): NO